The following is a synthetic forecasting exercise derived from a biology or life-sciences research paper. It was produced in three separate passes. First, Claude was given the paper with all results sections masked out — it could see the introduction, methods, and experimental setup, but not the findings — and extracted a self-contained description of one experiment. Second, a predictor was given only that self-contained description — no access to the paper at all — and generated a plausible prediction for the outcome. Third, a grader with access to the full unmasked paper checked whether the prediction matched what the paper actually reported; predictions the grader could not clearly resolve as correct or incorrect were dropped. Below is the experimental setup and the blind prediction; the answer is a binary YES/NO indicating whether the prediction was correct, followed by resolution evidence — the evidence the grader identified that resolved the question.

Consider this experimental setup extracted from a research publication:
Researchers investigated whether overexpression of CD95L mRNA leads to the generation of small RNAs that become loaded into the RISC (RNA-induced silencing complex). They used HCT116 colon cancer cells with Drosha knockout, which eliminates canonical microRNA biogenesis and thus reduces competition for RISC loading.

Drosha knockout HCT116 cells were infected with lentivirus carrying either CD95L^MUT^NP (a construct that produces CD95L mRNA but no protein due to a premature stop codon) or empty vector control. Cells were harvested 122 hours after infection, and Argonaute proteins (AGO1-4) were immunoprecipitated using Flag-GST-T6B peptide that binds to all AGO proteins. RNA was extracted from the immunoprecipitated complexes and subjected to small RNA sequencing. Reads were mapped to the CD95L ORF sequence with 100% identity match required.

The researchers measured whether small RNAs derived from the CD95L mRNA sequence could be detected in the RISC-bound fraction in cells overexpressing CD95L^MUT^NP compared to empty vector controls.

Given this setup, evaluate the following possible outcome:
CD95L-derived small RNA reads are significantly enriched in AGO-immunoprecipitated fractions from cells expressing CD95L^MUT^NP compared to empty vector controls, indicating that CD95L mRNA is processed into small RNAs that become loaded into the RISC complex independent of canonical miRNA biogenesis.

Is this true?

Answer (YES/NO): YES